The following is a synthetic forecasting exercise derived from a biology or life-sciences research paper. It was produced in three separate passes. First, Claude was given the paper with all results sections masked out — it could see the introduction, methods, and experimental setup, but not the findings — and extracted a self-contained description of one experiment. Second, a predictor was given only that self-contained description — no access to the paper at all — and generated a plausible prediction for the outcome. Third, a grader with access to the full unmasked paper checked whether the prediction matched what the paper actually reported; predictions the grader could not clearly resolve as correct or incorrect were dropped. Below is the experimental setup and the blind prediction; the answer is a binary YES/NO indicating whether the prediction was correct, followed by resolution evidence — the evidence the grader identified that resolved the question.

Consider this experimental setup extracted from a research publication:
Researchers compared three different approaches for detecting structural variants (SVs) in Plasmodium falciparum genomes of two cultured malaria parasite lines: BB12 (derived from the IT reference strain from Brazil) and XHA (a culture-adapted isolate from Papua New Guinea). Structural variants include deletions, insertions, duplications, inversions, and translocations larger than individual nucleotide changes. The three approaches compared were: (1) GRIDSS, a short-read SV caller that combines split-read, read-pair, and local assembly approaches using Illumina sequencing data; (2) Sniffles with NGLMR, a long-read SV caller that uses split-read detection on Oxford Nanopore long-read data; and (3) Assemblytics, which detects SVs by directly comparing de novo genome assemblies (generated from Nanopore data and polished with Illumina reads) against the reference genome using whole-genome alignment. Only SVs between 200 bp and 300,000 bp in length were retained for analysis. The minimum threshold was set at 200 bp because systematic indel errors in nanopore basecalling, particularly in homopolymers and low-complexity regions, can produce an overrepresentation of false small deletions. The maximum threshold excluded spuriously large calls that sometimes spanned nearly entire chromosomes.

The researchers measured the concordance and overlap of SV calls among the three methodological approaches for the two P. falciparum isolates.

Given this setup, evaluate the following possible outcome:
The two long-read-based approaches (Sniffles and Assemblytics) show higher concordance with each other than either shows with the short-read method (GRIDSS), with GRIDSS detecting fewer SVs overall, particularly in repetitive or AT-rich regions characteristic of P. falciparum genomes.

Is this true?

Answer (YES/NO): NO